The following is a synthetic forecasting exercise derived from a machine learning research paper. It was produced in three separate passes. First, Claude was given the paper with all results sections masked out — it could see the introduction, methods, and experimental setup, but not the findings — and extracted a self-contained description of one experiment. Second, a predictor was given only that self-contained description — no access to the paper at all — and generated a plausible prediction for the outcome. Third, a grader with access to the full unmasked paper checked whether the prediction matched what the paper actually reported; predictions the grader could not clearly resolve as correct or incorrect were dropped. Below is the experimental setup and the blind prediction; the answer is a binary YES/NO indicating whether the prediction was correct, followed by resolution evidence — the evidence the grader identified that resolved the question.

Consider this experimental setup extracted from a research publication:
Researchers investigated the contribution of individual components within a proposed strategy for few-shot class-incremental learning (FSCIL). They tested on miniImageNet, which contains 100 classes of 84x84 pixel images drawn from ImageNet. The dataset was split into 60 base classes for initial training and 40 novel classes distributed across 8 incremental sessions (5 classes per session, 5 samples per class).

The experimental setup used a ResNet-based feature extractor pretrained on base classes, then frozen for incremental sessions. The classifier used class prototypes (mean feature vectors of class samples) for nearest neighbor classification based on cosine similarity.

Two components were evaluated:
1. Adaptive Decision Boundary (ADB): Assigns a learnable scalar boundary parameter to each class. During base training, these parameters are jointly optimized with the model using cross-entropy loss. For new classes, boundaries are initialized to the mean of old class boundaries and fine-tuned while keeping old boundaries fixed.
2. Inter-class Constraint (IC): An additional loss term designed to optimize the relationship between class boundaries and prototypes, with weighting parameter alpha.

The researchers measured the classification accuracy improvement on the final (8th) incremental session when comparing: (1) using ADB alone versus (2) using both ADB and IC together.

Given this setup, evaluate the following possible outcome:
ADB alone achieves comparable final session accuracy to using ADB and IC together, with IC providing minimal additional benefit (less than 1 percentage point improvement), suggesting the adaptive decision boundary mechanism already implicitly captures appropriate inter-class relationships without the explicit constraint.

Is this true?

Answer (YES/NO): YES